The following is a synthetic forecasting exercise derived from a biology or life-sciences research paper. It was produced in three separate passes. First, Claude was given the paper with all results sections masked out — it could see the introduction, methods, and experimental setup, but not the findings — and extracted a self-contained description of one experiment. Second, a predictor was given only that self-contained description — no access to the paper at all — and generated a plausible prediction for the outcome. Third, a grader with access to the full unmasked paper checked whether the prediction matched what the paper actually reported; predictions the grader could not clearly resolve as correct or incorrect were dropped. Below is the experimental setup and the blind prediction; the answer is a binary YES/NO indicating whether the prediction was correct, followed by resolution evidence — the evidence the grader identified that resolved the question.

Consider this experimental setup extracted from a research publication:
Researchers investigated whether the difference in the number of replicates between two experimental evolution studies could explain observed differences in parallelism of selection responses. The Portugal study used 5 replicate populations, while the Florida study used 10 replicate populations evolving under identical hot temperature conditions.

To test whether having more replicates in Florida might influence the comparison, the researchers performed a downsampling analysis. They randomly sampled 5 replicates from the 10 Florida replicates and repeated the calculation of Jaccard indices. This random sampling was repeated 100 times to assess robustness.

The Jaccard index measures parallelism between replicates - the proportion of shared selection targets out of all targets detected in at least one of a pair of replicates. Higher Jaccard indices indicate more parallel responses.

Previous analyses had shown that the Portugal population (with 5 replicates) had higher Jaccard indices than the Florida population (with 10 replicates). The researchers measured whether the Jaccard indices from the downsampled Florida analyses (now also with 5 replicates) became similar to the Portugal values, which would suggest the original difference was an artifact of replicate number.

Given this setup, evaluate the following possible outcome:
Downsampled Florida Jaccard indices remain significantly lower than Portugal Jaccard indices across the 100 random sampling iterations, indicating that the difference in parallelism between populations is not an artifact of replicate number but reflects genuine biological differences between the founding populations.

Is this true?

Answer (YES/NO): YES